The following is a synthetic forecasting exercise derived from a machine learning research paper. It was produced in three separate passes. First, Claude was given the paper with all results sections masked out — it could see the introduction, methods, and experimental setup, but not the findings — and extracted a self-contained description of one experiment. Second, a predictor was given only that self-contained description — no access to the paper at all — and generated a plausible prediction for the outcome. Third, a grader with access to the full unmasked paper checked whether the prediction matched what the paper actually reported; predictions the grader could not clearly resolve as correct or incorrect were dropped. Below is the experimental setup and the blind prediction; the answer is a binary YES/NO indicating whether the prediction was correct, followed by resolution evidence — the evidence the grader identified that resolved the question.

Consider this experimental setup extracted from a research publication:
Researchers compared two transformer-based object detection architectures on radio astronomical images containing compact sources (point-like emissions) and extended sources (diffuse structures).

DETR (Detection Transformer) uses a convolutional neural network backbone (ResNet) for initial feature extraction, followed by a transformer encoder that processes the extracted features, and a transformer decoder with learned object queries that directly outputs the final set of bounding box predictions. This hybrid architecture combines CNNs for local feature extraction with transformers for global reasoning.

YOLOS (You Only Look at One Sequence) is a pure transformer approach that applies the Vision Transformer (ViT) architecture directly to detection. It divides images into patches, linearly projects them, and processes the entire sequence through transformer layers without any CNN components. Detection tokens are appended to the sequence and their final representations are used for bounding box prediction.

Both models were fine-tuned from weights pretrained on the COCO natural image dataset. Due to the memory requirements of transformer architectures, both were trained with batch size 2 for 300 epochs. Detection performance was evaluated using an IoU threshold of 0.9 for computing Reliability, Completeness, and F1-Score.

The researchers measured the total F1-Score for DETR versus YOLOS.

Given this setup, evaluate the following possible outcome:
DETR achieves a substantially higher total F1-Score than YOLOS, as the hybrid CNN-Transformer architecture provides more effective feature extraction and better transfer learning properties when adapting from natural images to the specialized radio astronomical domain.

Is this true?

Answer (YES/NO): YES